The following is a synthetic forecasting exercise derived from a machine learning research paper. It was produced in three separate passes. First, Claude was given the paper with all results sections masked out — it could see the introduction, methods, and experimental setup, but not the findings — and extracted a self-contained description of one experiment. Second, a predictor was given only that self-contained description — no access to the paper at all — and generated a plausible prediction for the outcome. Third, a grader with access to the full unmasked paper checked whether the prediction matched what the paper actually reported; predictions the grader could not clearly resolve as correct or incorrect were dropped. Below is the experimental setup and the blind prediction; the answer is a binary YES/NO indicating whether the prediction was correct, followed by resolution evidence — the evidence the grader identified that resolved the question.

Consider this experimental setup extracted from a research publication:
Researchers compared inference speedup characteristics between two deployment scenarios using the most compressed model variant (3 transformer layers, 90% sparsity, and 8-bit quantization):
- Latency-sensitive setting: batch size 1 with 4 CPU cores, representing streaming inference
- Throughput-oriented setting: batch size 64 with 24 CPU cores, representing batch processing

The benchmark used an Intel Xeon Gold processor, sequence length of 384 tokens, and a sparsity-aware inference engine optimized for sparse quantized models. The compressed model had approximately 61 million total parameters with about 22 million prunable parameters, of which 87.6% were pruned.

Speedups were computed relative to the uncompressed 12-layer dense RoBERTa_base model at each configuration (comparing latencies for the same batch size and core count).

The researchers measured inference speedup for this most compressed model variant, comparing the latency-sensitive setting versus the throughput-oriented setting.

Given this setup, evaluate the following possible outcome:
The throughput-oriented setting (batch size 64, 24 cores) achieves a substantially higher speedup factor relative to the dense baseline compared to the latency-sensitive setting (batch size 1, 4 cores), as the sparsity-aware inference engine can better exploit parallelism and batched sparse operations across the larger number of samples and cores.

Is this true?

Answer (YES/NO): NO